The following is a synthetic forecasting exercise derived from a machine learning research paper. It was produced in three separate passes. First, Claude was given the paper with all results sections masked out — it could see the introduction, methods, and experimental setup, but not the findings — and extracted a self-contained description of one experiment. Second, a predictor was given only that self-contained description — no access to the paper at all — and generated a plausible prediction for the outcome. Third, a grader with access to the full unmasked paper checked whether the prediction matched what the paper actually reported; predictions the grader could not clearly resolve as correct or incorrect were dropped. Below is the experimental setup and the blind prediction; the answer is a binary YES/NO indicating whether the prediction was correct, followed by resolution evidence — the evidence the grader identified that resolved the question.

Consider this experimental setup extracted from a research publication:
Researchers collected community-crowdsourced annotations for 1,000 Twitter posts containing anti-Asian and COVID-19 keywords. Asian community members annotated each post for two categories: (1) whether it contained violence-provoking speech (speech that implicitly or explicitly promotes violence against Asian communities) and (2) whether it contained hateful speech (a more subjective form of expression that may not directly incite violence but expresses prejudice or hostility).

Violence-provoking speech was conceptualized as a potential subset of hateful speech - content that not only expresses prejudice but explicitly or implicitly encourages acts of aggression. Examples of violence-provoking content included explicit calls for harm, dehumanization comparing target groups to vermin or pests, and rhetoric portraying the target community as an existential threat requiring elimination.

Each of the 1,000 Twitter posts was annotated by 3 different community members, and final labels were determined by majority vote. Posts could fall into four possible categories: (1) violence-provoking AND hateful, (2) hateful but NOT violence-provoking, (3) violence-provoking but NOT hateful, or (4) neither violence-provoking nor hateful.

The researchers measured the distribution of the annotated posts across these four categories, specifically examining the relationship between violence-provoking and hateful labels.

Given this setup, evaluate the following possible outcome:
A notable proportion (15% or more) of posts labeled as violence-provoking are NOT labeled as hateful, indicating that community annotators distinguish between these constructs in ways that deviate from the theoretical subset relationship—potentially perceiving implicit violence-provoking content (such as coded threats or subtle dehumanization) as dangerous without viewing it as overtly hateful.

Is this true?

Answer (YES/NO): NO